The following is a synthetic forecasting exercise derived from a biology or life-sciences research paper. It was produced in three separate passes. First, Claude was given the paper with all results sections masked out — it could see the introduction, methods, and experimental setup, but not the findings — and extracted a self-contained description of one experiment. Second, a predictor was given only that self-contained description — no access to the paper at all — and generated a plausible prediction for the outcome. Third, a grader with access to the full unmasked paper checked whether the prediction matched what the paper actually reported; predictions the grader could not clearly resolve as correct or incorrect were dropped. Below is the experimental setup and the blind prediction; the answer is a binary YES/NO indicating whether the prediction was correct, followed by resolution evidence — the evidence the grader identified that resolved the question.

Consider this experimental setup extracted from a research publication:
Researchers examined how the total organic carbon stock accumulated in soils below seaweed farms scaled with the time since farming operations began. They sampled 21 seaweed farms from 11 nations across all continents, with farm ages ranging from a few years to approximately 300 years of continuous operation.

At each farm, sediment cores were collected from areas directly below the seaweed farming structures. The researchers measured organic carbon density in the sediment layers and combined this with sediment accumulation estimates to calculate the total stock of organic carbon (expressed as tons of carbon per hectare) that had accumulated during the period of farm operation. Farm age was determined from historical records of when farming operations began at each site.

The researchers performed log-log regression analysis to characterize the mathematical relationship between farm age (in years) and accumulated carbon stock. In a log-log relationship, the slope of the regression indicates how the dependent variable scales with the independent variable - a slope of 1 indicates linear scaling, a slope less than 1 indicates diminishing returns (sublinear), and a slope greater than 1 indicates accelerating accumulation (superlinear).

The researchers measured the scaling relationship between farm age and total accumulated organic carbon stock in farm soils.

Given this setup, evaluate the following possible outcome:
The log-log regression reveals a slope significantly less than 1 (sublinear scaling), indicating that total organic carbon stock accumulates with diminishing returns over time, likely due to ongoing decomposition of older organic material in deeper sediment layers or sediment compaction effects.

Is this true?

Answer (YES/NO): NO